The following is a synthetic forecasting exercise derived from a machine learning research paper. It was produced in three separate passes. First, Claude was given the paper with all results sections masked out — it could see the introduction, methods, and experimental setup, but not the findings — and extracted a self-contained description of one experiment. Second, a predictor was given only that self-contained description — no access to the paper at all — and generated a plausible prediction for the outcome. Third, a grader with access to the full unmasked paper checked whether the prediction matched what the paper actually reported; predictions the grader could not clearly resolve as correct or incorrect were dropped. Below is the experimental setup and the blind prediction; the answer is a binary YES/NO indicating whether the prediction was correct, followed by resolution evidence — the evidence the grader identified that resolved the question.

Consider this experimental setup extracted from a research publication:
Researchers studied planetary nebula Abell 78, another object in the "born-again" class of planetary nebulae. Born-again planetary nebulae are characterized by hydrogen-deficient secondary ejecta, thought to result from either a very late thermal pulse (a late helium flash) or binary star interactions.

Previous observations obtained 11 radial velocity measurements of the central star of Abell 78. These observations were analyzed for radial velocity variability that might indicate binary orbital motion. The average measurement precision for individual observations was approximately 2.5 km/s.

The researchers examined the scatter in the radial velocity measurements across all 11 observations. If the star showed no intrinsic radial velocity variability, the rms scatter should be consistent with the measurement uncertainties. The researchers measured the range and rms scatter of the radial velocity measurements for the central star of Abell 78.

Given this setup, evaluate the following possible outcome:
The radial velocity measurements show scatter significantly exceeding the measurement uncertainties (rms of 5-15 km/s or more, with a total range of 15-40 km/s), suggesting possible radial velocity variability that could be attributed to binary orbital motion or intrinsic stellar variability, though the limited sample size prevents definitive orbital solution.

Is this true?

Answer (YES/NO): YES